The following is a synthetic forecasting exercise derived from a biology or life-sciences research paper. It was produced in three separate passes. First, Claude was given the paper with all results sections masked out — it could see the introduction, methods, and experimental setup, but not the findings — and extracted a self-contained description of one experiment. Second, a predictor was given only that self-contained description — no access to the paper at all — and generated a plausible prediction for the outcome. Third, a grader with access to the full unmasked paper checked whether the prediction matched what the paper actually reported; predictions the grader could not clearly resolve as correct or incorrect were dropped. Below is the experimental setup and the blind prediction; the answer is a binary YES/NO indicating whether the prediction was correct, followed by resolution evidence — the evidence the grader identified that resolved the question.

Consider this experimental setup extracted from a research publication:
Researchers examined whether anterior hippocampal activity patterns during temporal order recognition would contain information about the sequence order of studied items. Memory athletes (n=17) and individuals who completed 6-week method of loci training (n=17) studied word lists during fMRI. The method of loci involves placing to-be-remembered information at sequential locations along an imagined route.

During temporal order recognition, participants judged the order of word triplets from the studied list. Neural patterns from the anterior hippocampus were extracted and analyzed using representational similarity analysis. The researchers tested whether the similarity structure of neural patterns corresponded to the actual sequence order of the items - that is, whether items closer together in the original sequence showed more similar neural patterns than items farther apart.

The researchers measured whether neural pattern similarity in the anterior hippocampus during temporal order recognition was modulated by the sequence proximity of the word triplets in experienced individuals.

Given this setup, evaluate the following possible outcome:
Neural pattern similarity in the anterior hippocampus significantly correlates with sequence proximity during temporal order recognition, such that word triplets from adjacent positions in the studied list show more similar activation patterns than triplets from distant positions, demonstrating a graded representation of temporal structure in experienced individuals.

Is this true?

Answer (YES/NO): NO